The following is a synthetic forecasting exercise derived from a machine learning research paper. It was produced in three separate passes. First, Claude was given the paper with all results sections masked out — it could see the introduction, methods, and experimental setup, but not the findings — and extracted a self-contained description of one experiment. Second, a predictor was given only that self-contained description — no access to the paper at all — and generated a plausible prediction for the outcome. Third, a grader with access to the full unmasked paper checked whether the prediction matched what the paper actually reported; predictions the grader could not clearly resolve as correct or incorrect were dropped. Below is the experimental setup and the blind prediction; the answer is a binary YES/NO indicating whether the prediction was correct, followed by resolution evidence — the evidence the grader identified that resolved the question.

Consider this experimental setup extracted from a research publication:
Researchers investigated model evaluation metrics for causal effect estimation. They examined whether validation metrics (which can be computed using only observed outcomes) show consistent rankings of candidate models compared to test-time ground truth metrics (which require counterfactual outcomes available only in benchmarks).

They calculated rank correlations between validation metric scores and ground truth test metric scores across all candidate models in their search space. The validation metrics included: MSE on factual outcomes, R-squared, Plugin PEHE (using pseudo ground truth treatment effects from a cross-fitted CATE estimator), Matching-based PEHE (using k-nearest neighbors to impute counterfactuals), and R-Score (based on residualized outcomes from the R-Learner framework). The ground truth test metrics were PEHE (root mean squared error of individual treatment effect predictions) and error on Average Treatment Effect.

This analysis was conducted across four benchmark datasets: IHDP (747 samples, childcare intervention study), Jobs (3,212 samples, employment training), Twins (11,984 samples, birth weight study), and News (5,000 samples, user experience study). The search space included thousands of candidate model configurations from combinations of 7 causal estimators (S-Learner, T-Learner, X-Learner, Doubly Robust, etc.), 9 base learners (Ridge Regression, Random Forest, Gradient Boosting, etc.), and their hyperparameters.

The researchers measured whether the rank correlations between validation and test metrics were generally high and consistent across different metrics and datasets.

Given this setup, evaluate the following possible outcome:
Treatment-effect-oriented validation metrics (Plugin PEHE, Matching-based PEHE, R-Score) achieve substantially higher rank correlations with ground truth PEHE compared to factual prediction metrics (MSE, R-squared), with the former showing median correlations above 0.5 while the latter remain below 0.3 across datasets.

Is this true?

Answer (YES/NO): NO